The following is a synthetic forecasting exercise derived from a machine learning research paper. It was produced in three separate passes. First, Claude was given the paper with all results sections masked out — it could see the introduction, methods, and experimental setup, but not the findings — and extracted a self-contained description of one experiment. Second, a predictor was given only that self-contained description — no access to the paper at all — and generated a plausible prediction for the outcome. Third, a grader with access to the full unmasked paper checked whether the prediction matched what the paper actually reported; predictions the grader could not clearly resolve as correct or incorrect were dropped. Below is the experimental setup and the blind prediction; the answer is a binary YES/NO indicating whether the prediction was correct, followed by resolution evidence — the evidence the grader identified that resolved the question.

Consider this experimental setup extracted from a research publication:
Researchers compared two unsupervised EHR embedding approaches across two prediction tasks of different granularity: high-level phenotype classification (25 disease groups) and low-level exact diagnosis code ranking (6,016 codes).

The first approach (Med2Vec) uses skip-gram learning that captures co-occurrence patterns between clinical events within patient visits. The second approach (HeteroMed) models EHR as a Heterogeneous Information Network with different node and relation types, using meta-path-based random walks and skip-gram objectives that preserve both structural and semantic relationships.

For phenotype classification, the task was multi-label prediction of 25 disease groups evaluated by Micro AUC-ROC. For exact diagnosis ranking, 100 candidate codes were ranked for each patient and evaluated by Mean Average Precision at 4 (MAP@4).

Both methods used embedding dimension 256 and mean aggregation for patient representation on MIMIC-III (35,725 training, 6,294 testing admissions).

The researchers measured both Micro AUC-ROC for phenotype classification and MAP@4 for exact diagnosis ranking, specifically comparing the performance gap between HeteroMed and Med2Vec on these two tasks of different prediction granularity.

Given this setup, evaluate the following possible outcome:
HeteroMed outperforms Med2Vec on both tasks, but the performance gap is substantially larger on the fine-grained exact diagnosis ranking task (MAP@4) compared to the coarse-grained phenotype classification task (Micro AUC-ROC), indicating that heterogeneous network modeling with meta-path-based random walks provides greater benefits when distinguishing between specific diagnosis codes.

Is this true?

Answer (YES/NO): YES